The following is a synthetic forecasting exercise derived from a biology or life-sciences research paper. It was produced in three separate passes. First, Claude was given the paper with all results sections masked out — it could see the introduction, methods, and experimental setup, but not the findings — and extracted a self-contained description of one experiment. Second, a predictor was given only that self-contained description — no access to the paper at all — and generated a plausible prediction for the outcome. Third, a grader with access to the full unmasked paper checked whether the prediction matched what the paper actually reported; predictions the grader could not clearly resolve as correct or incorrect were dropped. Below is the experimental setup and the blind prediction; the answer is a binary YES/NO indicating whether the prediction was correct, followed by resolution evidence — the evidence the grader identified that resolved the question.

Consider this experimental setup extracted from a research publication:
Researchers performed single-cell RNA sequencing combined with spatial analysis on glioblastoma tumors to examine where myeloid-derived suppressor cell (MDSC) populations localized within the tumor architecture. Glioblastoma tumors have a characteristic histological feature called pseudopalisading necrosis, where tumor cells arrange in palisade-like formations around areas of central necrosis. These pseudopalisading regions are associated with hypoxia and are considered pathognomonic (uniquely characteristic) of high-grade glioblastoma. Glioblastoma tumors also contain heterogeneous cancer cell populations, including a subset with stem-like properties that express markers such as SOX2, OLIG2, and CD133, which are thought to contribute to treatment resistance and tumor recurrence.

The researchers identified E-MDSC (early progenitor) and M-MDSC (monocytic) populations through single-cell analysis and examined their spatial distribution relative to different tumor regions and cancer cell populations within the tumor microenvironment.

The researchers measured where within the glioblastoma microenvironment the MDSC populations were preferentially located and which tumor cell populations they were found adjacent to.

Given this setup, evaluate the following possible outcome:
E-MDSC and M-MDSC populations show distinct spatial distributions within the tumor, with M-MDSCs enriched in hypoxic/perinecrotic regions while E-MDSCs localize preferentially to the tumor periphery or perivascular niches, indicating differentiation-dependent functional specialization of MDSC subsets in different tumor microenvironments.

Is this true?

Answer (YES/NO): NO